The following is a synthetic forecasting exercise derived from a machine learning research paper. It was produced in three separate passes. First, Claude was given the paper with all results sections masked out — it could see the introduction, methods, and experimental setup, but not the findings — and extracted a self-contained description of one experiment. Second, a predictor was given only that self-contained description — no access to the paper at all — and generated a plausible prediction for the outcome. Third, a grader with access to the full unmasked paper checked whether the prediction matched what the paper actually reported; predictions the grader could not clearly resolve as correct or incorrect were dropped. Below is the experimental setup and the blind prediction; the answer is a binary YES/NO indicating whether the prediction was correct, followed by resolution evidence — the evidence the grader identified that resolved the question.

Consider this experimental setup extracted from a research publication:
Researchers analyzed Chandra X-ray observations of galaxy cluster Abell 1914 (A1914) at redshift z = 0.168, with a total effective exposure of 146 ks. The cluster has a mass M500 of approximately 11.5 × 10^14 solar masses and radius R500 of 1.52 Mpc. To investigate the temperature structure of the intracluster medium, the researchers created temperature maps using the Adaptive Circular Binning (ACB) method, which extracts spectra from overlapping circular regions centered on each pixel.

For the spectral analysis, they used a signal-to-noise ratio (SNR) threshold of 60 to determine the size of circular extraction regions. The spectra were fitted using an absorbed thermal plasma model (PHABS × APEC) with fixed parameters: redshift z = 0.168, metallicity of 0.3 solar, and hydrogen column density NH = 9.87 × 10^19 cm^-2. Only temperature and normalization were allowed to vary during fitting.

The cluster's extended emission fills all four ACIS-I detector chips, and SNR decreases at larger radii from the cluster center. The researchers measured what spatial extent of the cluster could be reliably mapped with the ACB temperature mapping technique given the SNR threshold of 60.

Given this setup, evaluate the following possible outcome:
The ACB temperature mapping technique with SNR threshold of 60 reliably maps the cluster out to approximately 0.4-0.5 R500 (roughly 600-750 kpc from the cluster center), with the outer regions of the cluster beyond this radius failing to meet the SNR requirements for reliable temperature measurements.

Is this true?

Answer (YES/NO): YES